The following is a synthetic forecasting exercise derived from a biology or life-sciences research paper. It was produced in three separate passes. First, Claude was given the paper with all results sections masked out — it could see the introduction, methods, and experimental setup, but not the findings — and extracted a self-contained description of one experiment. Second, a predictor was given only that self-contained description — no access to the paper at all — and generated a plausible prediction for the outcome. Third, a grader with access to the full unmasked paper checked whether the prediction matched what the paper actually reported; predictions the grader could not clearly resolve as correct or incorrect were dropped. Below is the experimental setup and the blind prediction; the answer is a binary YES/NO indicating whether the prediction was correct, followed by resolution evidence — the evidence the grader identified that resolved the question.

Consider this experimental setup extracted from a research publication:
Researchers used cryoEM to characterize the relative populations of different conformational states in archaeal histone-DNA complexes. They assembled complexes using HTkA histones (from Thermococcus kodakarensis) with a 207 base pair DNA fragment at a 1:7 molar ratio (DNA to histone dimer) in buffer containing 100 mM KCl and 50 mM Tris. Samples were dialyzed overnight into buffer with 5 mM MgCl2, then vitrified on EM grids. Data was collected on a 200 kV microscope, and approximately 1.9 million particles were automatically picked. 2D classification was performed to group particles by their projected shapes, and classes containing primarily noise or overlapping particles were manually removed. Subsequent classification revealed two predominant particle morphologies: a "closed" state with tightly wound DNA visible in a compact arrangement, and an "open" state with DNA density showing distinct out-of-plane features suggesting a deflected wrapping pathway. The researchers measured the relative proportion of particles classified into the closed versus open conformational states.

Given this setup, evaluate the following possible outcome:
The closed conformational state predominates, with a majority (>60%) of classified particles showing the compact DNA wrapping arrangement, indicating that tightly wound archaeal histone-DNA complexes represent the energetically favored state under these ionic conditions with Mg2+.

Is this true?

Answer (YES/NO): YES